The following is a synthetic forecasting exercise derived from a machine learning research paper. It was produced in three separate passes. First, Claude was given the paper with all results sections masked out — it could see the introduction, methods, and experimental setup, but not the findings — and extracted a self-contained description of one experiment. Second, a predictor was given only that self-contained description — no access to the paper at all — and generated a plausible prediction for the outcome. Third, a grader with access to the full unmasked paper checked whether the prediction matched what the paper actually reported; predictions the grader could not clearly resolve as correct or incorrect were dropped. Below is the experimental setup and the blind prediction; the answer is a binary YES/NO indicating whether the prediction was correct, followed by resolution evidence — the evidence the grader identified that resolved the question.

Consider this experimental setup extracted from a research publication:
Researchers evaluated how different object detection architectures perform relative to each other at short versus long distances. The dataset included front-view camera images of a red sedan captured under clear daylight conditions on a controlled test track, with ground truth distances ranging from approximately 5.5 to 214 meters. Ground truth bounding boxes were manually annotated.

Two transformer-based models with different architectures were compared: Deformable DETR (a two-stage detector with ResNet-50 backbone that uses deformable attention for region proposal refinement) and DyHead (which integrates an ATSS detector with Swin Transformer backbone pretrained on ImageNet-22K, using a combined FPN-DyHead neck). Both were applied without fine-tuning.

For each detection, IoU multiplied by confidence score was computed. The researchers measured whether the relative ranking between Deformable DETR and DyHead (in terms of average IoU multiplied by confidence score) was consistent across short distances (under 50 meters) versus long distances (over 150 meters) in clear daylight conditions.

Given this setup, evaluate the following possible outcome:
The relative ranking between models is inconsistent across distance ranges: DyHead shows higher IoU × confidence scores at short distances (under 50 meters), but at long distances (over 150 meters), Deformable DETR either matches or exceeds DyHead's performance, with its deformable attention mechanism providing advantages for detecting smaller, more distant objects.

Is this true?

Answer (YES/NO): NO